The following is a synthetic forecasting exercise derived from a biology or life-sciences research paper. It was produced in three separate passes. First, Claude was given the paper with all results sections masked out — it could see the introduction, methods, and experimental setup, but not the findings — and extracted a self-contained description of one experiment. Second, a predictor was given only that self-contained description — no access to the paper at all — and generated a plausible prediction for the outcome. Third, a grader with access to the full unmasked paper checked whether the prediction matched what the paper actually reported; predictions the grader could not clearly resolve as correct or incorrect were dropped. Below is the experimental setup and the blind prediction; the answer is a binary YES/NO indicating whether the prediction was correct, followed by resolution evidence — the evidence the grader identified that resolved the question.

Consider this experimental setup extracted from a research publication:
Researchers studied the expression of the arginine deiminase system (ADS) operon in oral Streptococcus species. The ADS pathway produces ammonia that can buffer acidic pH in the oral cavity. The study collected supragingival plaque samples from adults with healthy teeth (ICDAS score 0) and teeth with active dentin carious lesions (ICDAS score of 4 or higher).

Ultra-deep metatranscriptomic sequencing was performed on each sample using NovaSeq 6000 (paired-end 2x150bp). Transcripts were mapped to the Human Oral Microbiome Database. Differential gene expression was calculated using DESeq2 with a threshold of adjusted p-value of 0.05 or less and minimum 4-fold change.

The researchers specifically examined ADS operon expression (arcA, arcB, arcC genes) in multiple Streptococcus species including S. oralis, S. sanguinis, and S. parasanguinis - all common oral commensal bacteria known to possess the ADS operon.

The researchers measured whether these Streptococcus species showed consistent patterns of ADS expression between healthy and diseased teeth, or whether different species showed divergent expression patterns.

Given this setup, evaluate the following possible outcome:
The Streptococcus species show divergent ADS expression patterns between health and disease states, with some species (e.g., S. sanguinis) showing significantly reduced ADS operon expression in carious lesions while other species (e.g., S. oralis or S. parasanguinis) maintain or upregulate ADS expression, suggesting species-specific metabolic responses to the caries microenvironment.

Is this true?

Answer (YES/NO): NO